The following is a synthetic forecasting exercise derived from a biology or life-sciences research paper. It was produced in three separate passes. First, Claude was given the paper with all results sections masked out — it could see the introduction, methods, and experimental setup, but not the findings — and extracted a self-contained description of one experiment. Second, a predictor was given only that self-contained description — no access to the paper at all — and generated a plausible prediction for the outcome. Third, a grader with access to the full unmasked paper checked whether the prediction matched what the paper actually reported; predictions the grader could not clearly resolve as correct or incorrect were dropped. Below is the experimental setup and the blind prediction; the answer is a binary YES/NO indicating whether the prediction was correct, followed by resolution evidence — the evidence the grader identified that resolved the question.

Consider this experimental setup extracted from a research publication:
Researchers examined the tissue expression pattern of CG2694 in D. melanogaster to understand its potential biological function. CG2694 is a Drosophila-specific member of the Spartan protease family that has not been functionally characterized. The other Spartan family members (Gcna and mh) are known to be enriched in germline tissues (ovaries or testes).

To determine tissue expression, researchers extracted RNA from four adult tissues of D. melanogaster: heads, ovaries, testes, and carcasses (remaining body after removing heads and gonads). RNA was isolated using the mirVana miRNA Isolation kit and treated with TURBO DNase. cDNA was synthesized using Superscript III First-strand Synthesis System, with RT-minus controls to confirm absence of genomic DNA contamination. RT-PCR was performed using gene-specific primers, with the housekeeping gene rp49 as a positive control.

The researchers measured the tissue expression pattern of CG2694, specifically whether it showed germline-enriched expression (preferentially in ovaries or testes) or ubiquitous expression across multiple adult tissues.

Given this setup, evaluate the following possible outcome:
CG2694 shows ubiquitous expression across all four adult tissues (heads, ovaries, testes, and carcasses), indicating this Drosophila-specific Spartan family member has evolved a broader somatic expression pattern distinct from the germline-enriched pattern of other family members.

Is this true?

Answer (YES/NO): NO